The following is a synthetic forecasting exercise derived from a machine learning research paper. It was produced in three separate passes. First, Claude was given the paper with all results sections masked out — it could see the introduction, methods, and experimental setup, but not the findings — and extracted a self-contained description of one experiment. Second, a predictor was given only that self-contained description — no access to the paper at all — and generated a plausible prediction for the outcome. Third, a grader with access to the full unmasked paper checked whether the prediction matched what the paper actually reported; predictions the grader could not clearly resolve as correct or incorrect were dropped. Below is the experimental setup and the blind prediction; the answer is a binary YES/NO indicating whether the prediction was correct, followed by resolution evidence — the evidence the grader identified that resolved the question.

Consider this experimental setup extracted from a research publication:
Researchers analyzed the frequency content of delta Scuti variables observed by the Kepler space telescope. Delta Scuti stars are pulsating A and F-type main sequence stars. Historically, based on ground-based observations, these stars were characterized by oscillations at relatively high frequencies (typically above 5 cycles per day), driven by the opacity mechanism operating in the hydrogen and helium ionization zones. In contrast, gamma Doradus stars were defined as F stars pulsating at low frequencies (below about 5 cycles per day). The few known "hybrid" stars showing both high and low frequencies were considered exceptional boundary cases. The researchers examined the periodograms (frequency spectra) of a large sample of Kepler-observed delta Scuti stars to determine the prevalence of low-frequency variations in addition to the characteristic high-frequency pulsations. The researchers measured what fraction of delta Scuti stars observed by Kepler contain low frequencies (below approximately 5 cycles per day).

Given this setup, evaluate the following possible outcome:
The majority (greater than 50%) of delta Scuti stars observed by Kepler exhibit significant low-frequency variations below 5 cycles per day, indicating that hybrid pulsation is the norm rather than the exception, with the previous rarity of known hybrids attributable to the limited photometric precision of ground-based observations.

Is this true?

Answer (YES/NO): YES